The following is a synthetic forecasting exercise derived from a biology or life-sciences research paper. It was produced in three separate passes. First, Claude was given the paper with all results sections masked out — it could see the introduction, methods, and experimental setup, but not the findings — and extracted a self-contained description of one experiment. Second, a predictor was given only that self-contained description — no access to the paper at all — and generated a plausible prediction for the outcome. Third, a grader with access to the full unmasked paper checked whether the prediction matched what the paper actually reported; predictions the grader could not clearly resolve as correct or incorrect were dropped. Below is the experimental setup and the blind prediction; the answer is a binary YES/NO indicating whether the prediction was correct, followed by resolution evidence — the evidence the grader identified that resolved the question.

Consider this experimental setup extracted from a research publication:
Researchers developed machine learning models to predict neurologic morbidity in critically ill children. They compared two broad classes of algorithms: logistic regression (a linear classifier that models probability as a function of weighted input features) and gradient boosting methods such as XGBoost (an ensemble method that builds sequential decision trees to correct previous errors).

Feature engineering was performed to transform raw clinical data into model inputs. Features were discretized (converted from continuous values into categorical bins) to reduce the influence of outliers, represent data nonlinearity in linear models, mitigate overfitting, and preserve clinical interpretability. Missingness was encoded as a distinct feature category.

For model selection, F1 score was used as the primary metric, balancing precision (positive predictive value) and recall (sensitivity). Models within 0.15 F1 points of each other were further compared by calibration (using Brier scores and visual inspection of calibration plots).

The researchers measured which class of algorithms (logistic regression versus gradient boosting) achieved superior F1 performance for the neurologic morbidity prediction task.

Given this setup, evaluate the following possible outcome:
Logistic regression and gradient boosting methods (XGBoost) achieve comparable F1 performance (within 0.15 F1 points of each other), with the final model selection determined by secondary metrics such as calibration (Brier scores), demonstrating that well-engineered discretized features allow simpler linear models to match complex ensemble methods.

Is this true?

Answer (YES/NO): YES